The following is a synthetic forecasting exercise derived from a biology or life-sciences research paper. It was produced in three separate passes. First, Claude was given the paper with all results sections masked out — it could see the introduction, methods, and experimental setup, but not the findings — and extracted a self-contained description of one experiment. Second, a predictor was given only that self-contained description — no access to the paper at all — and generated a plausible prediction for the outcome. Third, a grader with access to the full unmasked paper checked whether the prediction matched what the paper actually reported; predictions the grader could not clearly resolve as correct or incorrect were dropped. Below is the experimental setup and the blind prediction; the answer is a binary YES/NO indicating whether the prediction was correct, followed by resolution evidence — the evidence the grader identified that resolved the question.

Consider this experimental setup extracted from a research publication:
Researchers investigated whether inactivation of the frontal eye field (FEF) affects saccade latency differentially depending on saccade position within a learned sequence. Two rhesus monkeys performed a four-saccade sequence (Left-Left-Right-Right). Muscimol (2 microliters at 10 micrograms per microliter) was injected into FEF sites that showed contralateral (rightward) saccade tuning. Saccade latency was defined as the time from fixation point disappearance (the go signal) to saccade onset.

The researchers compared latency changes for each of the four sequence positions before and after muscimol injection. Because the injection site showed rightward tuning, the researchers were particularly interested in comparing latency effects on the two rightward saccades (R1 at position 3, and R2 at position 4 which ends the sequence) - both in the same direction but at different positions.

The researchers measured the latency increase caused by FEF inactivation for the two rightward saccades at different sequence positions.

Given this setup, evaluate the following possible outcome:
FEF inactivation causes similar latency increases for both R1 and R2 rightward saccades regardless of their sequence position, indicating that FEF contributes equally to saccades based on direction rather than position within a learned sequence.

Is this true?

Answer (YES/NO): NO